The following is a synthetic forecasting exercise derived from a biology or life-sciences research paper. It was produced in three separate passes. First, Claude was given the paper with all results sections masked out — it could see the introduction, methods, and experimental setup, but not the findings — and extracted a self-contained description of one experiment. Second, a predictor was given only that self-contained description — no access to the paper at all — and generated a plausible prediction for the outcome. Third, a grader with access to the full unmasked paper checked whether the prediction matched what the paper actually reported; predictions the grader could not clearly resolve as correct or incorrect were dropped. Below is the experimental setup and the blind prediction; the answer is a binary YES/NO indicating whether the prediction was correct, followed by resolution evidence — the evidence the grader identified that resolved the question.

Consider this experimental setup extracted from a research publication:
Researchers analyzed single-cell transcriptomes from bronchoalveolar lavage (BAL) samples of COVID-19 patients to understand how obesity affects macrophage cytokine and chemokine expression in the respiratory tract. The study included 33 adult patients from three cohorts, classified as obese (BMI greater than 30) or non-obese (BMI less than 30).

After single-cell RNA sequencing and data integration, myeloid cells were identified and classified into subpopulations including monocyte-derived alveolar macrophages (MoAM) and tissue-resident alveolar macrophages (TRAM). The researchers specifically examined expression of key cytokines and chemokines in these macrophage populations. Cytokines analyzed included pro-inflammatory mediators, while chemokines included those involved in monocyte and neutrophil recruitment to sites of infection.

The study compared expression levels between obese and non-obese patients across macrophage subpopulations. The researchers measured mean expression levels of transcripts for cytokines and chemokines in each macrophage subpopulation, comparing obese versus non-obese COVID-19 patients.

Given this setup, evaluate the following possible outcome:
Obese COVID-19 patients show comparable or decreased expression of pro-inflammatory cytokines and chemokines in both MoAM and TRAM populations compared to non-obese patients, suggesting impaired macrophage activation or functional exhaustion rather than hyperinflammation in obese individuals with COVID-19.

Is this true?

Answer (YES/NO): YES